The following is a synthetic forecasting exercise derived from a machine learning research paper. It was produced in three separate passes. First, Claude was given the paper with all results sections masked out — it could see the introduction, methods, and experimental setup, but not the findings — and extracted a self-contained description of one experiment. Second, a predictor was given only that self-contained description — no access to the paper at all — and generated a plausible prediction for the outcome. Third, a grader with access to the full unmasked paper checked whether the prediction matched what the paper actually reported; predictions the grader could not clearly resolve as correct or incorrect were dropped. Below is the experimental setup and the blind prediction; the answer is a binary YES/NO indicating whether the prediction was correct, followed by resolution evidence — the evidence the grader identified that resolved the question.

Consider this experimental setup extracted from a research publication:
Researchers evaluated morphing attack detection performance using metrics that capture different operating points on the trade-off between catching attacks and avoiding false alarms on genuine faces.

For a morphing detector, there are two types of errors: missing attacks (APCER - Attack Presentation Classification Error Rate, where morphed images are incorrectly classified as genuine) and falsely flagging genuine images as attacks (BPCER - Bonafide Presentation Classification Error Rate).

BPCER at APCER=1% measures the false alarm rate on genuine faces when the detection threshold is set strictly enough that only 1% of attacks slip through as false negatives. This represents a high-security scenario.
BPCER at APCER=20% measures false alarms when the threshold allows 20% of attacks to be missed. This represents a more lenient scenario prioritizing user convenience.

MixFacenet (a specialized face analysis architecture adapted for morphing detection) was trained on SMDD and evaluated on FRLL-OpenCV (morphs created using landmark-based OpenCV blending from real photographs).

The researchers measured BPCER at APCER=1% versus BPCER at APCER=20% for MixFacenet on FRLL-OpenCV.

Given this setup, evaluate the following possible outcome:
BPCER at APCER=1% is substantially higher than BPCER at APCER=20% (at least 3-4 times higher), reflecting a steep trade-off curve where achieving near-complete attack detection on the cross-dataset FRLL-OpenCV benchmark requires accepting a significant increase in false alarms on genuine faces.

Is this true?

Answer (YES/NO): YES